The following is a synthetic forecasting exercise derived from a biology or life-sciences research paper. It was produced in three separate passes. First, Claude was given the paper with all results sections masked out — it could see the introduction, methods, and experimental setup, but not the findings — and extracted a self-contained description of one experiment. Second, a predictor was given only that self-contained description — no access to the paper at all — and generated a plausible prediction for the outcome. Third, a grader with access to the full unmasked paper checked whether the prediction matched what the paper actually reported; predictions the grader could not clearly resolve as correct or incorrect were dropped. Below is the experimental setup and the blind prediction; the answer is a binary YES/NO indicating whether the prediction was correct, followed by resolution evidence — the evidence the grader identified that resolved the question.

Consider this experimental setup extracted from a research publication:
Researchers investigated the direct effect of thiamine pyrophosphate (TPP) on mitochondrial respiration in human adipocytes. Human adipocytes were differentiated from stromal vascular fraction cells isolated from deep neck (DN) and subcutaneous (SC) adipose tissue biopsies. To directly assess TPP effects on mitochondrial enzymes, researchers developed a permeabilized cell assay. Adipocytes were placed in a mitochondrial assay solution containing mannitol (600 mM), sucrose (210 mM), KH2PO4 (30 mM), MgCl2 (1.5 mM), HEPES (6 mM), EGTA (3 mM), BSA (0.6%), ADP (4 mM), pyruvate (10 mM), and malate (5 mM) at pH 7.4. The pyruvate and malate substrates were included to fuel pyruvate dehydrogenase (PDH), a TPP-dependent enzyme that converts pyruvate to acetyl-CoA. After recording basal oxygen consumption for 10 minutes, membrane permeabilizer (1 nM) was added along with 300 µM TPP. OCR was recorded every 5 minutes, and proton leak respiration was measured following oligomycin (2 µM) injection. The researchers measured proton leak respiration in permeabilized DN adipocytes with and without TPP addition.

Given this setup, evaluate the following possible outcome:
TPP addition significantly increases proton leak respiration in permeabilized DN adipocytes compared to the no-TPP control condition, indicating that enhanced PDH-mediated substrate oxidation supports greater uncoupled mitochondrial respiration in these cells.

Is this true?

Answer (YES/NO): YES